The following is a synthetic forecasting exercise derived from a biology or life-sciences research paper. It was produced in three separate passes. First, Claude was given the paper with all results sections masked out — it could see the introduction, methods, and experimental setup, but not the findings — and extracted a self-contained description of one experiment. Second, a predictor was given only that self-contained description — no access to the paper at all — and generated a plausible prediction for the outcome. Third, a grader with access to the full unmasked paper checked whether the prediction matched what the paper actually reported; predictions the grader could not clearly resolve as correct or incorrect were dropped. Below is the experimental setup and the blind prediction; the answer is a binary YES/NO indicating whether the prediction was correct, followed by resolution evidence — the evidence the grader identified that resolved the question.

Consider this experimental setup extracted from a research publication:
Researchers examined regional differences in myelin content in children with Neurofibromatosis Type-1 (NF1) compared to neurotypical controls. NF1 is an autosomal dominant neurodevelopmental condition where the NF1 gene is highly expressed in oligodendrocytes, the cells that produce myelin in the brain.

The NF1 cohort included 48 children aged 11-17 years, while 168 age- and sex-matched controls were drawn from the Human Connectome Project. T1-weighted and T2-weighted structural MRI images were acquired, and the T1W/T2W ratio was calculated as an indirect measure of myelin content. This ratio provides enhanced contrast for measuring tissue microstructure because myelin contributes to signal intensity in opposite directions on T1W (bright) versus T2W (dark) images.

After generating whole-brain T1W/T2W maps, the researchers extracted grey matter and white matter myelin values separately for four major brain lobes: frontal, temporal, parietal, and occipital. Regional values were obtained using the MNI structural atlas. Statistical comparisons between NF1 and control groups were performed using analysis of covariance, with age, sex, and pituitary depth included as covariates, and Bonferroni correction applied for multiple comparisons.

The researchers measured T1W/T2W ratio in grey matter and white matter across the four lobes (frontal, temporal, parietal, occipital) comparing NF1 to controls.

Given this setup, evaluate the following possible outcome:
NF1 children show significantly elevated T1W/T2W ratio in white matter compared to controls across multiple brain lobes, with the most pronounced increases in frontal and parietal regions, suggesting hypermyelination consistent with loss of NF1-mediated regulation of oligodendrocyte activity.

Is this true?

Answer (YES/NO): NO